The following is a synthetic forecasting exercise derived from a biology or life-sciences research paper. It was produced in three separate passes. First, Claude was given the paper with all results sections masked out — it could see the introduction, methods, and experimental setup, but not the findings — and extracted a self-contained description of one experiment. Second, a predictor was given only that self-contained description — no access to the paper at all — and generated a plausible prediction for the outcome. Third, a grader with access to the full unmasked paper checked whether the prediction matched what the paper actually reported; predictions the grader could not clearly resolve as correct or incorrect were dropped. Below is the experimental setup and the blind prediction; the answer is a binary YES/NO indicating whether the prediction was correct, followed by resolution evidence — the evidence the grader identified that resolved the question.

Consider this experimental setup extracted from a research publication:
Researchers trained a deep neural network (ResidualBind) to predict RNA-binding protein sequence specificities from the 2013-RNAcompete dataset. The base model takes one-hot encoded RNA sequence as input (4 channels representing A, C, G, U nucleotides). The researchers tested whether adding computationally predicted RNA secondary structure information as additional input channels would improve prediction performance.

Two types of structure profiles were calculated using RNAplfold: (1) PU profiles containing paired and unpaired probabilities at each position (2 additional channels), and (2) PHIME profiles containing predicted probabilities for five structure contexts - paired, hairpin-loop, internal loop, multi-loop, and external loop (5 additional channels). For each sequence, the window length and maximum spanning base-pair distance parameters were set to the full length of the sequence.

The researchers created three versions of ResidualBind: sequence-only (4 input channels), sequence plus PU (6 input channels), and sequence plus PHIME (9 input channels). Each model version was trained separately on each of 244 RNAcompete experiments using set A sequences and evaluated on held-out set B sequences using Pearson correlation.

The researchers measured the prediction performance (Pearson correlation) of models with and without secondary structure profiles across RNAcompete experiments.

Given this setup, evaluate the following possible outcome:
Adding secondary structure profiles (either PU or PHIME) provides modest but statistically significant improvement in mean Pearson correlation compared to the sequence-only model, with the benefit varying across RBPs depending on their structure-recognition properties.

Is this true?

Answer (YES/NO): NO